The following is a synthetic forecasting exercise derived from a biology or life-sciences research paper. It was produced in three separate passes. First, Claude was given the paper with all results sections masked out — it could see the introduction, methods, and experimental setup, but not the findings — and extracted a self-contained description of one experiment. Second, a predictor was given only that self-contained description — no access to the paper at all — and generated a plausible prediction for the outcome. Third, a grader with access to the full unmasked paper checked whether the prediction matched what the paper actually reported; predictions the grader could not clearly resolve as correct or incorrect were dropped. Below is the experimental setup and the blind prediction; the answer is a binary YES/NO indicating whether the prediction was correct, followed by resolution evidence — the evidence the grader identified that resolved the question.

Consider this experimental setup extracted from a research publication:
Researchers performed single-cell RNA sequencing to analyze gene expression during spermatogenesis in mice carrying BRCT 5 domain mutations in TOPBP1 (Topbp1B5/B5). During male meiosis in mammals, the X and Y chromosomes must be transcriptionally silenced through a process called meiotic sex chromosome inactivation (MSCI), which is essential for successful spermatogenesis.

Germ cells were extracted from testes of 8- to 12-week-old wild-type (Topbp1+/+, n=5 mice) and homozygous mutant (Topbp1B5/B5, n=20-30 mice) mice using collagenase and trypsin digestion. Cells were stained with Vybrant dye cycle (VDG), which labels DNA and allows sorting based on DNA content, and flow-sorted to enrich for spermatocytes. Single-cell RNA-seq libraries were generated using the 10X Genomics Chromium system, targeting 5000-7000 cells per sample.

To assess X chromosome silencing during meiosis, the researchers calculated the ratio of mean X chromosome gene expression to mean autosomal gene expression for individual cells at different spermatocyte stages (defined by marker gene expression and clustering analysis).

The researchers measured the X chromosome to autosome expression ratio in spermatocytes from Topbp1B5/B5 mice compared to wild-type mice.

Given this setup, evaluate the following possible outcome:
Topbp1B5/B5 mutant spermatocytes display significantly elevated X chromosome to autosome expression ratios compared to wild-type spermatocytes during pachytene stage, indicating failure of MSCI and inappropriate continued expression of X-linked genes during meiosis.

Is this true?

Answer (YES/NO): NO